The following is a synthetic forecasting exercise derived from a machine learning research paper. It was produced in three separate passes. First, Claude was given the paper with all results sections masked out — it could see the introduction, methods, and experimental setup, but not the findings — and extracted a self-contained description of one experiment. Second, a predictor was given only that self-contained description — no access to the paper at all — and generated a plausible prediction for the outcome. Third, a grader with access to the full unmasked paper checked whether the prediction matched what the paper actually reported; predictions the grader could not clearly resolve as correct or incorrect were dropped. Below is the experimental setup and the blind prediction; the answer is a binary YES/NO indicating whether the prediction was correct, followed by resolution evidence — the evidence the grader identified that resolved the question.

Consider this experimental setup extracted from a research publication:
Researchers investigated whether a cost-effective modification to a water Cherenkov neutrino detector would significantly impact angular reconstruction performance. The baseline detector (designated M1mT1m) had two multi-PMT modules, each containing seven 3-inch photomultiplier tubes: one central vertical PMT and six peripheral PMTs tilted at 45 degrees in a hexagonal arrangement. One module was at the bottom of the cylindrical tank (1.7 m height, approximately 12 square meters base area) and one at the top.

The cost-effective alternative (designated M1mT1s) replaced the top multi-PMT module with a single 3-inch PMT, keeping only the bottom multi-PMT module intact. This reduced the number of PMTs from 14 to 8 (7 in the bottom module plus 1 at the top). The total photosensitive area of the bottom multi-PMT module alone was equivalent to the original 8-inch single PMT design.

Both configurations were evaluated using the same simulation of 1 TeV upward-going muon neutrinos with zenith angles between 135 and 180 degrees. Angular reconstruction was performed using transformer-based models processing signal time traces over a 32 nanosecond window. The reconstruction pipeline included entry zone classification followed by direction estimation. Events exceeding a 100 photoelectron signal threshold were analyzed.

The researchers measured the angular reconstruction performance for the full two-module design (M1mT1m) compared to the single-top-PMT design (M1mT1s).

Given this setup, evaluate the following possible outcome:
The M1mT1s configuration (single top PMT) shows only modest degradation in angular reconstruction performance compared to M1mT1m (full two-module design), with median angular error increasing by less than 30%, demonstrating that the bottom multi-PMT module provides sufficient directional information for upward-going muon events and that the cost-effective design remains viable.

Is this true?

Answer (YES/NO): NO